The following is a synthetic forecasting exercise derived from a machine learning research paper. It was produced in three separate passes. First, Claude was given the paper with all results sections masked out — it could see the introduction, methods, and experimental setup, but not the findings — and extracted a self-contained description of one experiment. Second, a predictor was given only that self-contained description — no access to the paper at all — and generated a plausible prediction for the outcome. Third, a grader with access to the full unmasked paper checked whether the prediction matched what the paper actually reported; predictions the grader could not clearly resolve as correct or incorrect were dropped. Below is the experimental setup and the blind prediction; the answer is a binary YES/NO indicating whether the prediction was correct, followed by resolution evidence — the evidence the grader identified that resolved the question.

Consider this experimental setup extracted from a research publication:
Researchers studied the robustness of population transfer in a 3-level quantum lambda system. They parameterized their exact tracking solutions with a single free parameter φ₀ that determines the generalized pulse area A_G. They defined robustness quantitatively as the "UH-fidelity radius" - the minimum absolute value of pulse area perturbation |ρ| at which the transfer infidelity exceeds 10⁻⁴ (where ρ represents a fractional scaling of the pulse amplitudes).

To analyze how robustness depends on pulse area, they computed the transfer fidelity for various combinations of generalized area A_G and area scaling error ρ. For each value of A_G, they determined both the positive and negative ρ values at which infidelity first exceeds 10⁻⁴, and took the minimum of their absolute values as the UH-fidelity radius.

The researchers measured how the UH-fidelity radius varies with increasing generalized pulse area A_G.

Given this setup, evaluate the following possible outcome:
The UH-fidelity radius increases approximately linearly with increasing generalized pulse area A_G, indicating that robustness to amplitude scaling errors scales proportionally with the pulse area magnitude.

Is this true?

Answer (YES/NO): NO